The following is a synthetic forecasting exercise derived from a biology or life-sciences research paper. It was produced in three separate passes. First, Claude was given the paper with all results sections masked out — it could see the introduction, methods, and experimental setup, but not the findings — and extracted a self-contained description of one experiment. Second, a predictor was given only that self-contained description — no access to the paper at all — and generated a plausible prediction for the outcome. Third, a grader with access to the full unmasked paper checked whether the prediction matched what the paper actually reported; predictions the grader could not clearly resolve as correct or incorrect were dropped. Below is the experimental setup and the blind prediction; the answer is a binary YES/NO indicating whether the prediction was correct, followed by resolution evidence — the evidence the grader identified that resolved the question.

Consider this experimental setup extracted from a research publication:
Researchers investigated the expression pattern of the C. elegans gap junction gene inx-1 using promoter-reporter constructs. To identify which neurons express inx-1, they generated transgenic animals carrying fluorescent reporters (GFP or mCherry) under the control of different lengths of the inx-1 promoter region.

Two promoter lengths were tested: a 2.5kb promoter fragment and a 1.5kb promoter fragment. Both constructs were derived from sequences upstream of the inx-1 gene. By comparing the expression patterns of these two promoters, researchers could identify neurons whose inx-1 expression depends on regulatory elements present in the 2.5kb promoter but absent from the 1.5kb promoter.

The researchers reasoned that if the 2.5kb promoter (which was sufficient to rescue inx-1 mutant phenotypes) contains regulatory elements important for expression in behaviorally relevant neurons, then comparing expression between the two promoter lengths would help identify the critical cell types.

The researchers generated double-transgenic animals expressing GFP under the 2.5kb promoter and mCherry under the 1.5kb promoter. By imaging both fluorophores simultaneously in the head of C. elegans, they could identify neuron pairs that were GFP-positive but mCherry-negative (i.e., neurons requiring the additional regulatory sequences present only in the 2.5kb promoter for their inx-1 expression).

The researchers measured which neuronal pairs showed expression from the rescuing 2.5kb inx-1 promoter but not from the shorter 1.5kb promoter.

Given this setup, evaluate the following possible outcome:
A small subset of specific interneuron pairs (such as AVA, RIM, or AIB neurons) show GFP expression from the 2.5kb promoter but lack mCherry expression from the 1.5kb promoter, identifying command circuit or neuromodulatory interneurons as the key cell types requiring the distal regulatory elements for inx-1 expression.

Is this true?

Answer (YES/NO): NO